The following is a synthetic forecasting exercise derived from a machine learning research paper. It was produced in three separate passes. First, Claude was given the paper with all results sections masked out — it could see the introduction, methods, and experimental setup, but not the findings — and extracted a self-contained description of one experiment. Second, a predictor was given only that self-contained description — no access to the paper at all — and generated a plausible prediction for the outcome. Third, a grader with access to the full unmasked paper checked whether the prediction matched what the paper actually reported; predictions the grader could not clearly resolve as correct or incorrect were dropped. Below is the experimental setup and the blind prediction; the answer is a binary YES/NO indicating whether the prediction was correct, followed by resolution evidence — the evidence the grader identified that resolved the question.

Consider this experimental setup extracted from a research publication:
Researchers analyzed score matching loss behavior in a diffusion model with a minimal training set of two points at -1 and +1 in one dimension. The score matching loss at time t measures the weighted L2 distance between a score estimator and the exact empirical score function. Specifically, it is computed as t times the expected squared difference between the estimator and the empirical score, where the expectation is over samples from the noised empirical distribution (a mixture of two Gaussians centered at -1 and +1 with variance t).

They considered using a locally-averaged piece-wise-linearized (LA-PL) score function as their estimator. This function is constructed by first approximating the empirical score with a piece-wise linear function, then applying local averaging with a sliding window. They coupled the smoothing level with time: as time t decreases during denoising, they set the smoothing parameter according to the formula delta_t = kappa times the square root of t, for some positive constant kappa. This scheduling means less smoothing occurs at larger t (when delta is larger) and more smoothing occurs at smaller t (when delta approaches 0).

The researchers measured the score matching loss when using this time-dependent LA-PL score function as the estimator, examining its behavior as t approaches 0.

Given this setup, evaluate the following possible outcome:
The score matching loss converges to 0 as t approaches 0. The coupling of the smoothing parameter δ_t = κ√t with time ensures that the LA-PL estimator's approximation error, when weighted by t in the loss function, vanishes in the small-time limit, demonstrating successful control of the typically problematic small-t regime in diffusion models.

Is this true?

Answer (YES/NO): NO